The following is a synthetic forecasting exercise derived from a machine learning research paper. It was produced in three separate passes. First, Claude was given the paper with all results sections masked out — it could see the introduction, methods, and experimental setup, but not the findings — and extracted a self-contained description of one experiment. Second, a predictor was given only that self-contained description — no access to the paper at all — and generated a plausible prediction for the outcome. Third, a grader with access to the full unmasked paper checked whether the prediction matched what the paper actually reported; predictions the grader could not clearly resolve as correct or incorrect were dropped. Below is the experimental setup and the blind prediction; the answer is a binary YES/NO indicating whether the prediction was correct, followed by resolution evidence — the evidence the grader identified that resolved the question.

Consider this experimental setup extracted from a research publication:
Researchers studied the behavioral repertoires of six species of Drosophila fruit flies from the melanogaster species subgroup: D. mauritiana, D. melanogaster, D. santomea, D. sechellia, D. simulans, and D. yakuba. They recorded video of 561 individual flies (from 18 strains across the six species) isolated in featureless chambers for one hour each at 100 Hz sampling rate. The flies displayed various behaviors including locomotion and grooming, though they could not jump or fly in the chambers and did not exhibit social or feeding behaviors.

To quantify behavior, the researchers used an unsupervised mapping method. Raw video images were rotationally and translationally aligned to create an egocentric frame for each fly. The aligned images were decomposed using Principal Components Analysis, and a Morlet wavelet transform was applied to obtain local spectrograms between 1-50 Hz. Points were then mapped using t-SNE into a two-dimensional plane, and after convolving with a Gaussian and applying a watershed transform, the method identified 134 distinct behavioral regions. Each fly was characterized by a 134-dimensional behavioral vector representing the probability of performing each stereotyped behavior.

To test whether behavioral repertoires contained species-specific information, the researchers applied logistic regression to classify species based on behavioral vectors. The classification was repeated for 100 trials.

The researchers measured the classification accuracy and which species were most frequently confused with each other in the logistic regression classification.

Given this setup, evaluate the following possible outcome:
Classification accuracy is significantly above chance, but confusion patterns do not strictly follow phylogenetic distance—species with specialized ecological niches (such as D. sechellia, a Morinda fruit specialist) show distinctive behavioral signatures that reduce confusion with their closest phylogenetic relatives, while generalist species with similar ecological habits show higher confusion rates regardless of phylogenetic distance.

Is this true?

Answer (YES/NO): NO